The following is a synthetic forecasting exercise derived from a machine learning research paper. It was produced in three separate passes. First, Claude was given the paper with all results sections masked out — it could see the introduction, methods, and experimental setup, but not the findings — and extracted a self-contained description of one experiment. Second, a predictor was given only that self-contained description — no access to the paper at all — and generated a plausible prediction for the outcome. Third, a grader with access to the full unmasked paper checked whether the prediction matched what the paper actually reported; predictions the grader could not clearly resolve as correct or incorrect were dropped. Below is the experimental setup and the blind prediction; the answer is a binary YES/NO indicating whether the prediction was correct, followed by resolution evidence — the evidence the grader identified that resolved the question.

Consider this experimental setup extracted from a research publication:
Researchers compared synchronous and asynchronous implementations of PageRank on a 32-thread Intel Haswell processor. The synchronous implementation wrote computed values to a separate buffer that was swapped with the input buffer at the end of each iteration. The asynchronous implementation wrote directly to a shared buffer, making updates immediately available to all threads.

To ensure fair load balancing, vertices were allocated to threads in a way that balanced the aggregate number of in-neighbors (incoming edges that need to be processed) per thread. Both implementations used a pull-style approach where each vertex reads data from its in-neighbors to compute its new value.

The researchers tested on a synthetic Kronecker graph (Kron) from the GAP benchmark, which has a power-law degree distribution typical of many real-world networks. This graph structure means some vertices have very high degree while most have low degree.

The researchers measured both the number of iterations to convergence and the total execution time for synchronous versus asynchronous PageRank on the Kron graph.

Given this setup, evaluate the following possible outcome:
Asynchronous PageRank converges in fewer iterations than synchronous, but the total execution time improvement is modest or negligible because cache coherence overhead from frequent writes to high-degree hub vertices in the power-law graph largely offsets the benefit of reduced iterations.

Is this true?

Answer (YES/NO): NO